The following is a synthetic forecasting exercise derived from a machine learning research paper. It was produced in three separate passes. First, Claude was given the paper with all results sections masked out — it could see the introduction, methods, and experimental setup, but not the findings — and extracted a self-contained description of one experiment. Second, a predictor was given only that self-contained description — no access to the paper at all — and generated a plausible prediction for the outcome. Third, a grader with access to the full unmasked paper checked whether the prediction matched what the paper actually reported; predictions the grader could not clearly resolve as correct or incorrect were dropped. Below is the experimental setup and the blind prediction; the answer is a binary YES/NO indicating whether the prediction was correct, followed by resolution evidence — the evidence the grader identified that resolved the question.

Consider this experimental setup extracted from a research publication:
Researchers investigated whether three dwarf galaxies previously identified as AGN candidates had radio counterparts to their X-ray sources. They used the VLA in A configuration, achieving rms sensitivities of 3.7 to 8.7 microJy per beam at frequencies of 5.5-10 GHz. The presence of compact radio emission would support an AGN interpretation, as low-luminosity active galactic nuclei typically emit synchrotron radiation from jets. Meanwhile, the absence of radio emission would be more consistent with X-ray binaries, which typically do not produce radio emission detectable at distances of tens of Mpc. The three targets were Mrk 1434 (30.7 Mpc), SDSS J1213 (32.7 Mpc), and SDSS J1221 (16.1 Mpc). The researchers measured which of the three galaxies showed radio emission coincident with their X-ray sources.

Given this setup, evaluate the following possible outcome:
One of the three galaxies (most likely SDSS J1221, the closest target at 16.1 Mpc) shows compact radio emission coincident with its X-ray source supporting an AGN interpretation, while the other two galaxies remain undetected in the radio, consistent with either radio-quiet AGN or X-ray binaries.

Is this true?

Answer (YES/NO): NO